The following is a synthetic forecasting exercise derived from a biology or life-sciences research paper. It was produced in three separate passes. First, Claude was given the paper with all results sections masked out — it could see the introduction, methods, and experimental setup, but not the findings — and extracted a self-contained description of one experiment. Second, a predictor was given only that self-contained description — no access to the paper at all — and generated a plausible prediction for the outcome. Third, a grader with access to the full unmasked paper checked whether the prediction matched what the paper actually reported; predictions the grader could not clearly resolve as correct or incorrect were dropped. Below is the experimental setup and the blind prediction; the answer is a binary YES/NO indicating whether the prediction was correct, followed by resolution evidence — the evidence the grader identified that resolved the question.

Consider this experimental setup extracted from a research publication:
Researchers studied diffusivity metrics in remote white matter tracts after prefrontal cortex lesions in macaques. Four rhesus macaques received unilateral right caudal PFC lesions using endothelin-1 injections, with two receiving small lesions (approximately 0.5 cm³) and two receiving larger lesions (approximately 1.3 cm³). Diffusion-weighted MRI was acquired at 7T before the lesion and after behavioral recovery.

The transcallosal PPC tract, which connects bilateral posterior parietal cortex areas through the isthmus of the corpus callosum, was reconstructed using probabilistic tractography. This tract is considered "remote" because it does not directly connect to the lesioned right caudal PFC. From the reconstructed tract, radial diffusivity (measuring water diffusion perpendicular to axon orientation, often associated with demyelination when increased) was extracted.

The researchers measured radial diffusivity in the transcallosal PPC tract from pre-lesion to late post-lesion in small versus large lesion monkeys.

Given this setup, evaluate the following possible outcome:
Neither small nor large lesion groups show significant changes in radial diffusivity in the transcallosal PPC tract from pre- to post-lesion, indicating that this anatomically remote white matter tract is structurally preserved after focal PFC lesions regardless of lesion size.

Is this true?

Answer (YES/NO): NO